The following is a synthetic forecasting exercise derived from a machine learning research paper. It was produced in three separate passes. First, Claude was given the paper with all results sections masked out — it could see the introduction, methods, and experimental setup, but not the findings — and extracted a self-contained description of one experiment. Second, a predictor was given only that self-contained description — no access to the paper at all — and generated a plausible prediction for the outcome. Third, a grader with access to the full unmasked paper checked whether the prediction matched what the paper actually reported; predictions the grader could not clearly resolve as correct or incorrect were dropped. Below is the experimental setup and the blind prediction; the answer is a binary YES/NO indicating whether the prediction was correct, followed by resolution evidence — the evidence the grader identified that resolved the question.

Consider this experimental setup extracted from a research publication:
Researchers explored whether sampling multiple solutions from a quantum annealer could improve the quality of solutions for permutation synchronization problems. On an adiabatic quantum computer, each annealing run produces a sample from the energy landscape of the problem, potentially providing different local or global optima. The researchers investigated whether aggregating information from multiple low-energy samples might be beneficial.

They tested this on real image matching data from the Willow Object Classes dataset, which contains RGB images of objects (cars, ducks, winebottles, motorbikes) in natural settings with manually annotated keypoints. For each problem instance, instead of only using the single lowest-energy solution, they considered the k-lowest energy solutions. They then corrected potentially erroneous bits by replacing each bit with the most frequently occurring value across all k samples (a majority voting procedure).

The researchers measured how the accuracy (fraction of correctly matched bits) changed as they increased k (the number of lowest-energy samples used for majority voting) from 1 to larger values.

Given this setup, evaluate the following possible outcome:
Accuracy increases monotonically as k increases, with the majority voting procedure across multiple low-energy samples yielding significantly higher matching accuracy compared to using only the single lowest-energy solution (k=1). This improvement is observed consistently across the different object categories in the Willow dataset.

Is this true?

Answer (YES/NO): NO